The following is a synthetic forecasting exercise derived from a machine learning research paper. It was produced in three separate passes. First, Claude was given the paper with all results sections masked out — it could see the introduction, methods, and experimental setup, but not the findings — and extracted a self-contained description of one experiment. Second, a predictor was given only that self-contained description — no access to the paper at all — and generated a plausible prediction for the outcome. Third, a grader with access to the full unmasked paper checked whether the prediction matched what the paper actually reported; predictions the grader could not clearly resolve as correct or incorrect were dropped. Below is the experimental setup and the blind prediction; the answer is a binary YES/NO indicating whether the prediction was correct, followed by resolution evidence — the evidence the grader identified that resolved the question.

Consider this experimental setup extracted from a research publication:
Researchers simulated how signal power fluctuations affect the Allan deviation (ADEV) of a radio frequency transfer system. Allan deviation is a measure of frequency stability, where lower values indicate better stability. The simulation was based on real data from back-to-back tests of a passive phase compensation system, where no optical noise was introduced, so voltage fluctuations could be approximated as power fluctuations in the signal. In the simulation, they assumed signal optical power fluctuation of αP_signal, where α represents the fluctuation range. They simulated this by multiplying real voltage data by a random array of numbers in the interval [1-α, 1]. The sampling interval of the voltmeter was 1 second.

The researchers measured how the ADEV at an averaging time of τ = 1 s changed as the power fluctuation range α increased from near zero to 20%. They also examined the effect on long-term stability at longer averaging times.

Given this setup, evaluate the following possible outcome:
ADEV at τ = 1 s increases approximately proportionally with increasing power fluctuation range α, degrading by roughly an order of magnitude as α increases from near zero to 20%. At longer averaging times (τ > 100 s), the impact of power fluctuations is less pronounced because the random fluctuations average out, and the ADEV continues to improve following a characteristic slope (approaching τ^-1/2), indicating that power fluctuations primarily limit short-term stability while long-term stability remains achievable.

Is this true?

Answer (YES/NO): YES